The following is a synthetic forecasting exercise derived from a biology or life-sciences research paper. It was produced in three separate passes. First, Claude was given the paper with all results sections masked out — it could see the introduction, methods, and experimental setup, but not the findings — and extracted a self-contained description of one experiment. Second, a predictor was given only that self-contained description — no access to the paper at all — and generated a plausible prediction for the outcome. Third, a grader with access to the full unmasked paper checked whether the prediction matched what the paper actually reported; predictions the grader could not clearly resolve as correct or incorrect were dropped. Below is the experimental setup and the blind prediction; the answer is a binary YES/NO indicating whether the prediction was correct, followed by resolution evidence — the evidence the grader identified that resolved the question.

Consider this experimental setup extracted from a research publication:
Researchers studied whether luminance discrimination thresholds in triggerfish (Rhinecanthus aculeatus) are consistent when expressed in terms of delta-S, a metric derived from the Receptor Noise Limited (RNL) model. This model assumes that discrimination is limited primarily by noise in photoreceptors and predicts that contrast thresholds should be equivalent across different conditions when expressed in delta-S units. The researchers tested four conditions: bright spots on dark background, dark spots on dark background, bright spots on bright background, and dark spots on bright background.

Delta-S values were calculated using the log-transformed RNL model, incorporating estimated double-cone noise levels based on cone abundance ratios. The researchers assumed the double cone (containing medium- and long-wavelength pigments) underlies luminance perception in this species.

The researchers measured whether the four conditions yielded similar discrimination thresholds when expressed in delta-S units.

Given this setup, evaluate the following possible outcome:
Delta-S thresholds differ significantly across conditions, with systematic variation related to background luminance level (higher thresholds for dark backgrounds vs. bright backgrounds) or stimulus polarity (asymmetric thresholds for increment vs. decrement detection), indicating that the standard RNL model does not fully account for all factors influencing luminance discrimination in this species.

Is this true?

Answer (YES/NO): YES